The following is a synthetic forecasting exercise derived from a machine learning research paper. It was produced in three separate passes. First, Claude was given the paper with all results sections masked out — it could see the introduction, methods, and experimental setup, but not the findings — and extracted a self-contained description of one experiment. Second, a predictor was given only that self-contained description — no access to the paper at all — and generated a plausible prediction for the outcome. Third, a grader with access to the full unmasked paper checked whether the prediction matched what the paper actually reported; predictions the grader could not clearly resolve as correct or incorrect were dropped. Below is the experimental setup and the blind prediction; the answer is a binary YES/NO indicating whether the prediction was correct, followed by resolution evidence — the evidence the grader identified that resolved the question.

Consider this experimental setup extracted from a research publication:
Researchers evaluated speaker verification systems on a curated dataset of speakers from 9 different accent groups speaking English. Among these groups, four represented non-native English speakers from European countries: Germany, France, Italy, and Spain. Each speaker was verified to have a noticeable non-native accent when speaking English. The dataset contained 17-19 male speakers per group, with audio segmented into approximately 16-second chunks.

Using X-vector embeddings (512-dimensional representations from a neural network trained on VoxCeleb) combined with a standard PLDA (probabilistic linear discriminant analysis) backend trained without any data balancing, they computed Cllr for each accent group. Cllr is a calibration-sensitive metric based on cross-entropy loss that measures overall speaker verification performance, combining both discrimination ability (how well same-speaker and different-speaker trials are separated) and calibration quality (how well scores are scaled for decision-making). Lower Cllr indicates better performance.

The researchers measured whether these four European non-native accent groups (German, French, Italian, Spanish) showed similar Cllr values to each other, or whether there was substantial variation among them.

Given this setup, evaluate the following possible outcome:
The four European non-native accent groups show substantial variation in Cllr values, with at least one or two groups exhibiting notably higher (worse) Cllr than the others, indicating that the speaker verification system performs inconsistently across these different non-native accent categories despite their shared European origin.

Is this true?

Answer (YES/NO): YES